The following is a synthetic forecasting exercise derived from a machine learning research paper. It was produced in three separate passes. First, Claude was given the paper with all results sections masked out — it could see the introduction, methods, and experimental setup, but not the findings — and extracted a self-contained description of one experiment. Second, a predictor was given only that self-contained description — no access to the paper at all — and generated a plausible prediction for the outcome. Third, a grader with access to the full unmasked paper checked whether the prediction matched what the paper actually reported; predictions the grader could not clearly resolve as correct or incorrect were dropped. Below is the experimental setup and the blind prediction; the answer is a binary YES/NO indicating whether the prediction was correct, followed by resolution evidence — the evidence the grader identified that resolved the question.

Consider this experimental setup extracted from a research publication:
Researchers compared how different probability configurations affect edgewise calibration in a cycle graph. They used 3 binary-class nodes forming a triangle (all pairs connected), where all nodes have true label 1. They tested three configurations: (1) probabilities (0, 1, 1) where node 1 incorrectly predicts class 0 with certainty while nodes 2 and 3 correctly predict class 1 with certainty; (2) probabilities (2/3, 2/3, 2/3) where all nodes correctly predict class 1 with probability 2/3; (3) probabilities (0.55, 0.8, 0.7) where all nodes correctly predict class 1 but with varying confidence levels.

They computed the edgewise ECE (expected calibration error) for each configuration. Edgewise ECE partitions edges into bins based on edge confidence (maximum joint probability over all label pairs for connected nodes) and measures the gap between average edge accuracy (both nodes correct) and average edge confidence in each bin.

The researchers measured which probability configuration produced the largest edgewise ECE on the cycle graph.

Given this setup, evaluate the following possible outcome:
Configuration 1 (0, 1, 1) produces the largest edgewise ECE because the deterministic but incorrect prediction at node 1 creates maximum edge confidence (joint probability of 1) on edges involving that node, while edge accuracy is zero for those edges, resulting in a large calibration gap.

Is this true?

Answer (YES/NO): NO